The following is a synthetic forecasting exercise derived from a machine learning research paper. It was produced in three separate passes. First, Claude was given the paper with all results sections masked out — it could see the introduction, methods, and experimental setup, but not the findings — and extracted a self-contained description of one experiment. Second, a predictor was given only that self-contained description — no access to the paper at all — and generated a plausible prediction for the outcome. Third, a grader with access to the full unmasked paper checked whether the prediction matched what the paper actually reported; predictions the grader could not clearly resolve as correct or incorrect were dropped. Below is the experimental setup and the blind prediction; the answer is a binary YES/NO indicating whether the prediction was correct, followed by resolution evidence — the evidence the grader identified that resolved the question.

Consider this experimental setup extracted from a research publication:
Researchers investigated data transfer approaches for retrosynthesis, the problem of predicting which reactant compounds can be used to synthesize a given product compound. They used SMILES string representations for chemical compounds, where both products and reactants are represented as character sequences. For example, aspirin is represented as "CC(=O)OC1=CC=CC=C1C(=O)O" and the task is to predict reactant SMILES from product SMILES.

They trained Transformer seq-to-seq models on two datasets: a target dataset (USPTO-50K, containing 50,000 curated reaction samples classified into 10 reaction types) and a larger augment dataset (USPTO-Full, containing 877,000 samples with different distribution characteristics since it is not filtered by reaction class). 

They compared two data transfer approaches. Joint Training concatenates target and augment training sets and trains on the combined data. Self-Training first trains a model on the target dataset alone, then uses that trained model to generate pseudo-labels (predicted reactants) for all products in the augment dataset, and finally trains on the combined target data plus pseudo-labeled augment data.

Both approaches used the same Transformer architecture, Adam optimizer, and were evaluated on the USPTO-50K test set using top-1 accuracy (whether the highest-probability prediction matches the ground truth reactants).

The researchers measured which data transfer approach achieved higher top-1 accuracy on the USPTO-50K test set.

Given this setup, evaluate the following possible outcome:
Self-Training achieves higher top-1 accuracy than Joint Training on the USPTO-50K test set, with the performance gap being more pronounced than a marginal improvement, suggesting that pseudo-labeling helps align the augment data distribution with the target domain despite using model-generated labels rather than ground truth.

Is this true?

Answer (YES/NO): NO